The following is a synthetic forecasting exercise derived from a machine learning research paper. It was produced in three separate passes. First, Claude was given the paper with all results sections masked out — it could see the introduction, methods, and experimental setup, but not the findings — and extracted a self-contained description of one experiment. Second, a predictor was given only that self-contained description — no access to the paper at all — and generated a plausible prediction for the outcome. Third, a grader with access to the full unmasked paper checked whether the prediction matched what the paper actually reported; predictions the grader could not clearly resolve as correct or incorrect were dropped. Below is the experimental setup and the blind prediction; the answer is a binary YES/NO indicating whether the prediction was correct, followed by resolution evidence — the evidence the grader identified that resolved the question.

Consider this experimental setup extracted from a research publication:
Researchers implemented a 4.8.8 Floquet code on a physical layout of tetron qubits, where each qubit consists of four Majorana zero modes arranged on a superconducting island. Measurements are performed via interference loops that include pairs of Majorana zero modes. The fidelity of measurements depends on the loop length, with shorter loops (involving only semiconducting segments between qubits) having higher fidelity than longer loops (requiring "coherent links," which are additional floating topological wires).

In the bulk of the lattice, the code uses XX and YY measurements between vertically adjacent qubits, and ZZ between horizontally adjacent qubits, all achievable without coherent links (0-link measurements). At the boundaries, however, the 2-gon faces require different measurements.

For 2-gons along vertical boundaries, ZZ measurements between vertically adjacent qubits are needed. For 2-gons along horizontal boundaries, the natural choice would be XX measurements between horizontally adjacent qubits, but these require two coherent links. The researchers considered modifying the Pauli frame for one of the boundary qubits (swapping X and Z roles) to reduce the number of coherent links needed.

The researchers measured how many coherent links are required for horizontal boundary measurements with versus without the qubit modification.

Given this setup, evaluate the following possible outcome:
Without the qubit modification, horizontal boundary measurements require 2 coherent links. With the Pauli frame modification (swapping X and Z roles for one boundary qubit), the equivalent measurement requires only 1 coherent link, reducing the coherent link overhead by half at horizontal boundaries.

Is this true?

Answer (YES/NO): YES